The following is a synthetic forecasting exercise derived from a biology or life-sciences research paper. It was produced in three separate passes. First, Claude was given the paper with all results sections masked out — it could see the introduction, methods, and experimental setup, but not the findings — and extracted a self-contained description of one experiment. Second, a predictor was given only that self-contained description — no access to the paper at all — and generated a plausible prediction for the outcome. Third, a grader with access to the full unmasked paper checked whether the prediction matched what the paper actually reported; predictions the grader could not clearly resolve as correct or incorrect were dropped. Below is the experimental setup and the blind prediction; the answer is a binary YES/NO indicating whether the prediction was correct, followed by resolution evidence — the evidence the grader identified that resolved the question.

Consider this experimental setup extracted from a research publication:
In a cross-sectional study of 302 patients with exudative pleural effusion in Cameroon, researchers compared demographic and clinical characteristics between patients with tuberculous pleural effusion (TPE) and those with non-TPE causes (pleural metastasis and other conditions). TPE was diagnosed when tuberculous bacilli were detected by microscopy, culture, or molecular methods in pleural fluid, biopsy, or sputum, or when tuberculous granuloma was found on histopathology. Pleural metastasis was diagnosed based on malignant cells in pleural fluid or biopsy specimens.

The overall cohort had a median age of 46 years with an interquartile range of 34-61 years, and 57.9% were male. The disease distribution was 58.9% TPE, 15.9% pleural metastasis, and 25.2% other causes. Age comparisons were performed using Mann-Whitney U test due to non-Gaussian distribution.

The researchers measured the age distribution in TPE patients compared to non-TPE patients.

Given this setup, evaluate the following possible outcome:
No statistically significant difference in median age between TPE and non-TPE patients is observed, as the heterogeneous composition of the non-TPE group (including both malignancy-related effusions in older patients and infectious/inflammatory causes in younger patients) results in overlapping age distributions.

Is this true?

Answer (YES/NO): NO